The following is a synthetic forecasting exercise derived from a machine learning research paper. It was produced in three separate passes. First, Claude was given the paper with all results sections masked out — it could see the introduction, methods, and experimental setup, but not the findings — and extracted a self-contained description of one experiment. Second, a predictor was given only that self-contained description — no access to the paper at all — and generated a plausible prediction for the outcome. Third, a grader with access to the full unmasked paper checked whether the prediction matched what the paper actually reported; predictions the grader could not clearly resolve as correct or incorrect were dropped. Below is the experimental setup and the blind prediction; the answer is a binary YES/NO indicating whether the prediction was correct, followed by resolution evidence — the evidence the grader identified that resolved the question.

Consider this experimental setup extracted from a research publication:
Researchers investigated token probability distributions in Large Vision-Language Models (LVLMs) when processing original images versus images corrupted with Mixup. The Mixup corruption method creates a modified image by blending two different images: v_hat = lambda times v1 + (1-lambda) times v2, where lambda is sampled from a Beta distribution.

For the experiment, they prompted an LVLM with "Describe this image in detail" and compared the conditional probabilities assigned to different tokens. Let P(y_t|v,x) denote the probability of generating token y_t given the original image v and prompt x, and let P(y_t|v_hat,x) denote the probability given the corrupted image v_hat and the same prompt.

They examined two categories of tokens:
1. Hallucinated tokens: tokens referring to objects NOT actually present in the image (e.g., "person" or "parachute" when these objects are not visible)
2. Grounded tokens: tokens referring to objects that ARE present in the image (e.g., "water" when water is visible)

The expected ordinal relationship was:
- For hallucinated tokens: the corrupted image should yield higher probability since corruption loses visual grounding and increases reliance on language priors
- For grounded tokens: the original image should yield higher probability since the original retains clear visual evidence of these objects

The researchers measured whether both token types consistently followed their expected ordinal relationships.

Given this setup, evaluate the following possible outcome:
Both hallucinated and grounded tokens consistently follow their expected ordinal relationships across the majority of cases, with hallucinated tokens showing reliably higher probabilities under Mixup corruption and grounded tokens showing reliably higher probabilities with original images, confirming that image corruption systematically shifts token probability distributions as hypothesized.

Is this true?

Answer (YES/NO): NO